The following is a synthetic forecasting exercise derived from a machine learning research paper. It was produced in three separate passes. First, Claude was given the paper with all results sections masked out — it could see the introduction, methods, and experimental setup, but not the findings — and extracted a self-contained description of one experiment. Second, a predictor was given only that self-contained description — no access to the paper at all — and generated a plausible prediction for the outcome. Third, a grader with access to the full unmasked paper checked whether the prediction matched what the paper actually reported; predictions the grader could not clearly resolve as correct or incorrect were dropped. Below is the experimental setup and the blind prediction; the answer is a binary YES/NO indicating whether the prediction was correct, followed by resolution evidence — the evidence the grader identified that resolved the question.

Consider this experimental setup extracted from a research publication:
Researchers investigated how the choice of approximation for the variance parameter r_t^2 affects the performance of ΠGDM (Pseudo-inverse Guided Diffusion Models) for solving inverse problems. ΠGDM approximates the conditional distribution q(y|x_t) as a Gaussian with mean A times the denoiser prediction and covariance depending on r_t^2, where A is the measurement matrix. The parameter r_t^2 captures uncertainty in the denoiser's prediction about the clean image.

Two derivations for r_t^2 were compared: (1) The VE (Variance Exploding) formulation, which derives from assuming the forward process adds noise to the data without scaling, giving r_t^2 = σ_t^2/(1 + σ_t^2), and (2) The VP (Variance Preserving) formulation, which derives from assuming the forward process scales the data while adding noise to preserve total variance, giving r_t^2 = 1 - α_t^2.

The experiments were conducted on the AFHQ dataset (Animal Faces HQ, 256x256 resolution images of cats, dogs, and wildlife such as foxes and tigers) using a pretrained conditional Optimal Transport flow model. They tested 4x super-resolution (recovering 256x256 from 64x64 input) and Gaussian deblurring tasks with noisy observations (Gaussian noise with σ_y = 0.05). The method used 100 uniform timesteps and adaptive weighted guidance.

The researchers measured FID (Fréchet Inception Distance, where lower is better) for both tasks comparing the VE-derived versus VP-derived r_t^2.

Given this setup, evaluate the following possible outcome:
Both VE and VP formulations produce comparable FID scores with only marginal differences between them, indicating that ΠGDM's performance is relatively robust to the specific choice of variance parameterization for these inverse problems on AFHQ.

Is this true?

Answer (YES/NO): NO